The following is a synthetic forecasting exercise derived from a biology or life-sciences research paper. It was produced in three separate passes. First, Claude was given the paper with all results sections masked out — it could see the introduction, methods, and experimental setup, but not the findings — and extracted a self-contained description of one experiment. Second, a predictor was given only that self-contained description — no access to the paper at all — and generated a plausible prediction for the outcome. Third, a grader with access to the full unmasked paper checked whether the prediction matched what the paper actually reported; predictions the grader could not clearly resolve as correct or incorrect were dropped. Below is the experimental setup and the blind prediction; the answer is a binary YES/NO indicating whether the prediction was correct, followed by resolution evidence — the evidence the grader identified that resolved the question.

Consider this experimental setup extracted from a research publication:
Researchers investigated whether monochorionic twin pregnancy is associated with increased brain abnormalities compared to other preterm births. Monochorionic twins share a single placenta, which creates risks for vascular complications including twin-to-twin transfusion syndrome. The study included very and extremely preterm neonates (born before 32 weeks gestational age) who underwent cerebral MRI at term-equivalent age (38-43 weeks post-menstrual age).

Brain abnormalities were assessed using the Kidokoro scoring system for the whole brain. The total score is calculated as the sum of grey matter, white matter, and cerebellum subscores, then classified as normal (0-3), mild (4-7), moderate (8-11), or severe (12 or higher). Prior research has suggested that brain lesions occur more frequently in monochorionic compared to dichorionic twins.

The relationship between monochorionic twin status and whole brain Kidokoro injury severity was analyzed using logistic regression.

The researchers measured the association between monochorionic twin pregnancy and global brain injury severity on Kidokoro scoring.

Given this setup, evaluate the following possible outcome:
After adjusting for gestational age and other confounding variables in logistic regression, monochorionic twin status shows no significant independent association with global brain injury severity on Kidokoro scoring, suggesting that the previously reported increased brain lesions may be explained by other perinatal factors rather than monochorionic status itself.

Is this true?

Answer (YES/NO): YES